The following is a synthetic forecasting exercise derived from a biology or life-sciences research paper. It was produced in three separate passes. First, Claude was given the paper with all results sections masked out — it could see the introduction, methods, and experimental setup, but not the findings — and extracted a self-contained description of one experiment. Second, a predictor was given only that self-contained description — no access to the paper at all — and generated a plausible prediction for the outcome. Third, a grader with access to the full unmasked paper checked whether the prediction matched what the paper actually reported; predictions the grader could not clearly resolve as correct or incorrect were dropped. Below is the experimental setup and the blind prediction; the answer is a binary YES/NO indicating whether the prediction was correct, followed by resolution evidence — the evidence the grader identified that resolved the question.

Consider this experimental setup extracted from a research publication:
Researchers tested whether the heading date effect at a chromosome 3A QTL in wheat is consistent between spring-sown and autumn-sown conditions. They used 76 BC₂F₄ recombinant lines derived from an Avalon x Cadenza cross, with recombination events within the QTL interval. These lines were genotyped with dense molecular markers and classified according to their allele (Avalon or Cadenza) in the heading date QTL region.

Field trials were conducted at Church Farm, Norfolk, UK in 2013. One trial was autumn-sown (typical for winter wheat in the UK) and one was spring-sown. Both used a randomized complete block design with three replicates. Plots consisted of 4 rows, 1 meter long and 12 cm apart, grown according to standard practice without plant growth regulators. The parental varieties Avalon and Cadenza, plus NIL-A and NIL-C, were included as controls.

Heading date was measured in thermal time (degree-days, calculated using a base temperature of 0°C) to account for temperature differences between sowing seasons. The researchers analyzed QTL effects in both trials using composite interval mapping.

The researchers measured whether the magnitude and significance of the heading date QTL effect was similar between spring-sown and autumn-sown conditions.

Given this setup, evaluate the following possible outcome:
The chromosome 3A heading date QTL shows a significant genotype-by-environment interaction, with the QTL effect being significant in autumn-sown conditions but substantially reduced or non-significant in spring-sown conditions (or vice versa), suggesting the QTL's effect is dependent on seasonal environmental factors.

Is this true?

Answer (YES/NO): YES